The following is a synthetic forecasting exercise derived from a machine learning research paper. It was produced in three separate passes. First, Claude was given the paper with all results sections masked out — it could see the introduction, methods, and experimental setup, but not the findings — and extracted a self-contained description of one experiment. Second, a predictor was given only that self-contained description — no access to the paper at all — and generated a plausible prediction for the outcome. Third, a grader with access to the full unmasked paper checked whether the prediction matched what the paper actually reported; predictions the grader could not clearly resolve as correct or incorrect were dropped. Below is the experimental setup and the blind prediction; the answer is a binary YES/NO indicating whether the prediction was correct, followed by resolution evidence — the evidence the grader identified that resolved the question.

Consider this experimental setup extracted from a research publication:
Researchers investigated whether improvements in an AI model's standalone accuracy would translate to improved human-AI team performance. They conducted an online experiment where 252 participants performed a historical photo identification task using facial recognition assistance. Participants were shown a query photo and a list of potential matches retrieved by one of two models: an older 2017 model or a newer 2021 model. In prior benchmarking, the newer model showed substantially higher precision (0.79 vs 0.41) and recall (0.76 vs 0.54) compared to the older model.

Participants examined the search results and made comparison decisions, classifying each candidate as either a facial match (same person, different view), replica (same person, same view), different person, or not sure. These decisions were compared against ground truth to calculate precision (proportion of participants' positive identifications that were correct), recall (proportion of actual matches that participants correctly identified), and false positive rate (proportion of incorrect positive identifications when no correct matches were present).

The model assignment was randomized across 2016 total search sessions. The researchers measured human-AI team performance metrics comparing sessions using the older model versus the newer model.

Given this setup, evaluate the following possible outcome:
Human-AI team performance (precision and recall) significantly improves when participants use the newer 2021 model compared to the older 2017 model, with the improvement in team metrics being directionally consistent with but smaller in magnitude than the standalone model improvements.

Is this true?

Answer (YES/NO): NO